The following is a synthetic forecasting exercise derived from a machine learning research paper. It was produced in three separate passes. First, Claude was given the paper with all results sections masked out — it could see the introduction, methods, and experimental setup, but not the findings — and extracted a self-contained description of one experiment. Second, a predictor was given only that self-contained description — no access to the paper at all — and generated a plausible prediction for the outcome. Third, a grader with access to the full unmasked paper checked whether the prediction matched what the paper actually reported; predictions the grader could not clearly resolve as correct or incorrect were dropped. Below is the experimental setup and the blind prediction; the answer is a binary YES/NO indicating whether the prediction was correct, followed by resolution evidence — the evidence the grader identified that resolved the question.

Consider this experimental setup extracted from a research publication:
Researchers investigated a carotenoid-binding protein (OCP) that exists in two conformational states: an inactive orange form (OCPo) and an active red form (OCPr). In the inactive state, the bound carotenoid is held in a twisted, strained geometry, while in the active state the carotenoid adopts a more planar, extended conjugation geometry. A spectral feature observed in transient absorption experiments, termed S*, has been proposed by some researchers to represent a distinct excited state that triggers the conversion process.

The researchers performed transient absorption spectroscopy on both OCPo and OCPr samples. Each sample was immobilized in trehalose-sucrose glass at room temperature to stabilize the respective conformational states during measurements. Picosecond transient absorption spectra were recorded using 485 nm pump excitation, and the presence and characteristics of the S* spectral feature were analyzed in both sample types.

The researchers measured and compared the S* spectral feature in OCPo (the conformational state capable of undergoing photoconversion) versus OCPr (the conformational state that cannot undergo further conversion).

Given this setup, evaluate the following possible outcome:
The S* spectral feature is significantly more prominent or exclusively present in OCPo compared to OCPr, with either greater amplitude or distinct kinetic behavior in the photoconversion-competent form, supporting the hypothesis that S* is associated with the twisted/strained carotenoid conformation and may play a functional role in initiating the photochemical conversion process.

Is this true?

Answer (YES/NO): NO